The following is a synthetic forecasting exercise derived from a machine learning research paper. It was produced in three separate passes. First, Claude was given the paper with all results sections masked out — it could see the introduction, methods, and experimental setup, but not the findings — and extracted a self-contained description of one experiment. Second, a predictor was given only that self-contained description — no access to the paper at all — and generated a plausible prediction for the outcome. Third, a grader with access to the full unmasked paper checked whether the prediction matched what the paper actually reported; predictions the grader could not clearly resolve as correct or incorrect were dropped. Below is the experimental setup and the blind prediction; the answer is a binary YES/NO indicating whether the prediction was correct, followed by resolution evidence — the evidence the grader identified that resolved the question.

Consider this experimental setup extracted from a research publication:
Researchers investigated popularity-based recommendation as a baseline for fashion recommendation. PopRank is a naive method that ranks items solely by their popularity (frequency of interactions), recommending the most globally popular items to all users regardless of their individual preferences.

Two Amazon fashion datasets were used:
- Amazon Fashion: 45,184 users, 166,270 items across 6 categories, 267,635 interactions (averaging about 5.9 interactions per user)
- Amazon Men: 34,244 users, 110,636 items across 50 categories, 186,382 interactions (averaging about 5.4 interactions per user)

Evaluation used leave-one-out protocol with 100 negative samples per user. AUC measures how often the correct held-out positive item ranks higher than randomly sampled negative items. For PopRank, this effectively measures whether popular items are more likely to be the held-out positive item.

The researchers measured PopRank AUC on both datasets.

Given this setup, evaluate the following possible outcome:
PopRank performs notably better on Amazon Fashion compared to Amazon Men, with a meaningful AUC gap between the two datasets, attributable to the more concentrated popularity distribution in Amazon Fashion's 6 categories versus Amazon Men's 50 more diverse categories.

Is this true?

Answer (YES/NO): NO